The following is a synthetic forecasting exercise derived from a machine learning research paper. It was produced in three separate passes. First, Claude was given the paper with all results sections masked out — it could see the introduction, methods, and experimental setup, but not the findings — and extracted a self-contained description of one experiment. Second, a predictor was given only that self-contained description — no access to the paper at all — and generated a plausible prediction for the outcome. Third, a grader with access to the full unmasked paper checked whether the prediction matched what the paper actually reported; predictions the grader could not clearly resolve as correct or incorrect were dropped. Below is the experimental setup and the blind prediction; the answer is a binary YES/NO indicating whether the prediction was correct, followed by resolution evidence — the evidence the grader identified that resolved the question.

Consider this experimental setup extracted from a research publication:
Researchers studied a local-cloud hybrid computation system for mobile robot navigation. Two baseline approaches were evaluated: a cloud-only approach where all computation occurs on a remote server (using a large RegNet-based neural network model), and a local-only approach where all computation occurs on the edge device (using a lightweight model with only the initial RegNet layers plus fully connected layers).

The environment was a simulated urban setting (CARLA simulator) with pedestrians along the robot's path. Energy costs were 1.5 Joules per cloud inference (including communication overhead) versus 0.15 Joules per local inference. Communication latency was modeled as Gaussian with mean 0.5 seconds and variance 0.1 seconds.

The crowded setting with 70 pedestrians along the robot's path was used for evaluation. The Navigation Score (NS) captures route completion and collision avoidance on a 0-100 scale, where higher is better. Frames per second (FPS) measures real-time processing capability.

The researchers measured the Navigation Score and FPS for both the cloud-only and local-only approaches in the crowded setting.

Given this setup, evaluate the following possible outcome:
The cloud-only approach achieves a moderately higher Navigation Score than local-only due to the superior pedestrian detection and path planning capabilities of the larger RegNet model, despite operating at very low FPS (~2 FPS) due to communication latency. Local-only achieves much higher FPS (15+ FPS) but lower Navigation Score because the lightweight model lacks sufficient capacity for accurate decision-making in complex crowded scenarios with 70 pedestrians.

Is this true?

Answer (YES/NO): NO